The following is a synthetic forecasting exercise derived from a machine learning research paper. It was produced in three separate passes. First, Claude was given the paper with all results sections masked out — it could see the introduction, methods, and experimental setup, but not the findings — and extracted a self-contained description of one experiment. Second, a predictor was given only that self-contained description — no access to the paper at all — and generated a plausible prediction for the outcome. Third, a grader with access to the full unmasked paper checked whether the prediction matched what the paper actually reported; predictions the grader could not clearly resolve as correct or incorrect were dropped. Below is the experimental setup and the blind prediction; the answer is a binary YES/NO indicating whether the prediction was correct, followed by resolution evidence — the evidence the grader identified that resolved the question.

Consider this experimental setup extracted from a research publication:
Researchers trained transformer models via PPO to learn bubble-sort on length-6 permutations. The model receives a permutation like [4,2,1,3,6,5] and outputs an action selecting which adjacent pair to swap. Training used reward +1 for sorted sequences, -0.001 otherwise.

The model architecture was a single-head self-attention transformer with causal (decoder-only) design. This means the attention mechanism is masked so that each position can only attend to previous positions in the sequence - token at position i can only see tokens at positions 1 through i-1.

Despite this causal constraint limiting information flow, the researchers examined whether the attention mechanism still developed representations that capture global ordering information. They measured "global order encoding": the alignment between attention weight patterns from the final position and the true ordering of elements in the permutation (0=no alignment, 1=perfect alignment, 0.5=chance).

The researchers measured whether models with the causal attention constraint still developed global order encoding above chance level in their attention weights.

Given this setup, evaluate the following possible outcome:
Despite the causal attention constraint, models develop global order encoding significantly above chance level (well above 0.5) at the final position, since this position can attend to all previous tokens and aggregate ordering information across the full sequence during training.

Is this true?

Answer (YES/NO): YES